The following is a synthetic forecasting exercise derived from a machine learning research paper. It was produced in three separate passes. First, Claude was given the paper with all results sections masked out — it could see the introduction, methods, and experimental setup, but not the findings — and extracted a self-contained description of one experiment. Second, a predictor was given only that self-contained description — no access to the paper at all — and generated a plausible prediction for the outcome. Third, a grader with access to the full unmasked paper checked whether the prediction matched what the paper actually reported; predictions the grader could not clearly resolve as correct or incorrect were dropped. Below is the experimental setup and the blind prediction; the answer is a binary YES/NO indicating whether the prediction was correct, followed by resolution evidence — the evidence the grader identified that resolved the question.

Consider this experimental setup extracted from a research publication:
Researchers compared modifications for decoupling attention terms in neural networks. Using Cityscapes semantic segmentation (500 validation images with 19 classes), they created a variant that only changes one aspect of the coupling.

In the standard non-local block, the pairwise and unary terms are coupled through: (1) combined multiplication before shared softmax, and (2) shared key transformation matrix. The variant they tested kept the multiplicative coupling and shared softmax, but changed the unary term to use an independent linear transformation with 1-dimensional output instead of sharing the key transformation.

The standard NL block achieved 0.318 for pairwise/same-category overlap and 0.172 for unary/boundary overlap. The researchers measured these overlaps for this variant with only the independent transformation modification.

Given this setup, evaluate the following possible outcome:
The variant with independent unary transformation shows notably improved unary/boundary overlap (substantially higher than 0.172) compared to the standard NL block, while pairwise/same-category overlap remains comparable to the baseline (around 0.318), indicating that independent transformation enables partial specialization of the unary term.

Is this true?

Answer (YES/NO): NO